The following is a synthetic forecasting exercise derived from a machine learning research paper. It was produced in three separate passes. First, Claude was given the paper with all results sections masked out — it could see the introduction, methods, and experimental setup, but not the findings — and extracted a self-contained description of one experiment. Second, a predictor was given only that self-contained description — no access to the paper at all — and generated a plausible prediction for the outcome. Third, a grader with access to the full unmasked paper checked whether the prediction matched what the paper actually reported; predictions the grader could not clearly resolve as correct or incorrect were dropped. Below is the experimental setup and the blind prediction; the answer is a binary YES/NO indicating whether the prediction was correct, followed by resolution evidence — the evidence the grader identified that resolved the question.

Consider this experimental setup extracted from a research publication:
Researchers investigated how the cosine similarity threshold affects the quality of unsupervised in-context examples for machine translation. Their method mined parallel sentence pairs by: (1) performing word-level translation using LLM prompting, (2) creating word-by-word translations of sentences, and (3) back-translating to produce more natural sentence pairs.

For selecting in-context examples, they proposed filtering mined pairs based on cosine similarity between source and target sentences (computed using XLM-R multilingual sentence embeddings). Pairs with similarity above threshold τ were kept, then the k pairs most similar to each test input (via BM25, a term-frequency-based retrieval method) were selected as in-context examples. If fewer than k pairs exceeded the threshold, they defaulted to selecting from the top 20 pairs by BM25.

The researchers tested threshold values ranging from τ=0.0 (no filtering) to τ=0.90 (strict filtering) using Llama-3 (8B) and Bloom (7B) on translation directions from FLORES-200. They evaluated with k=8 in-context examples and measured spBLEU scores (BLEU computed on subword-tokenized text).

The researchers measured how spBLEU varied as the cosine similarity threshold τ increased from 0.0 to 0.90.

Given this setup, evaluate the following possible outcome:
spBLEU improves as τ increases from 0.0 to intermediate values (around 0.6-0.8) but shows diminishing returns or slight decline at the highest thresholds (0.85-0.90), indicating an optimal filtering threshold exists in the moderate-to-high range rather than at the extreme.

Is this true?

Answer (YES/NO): NO